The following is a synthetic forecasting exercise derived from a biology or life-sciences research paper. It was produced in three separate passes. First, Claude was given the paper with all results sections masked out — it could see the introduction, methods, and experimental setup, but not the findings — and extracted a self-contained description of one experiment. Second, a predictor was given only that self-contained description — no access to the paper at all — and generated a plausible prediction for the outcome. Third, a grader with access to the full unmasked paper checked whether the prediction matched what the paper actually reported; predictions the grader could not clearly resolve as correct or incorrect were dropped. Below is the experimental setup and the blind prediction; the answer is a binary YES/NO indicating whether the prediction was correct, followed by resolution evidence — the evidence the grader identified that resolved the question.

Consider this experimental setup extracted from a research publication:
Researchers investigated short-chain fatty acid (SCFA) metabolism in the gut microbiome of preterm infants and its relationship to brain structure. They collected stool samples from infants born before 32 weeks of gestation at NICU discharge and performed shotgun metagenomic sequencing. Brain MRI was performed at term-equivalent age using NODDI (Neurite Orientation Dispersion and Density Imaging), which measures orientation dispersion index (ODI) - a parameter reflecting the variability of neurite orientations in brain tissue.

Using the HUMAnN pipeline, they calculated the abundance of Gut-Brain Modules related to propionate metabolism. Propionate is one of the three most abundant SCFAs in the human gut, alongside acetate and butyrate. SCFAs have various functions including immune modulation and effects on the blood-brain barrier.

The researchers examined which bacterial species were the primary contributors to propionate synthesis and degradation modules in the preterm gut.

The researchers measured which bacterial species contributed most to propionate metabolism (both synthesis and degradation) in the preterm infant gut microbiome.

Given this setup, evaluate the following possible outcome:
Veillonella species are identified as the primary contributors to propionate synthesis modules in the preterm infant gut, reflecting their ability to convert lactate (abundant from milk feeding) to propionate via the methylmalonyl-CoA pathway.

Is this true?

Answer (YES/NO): NO